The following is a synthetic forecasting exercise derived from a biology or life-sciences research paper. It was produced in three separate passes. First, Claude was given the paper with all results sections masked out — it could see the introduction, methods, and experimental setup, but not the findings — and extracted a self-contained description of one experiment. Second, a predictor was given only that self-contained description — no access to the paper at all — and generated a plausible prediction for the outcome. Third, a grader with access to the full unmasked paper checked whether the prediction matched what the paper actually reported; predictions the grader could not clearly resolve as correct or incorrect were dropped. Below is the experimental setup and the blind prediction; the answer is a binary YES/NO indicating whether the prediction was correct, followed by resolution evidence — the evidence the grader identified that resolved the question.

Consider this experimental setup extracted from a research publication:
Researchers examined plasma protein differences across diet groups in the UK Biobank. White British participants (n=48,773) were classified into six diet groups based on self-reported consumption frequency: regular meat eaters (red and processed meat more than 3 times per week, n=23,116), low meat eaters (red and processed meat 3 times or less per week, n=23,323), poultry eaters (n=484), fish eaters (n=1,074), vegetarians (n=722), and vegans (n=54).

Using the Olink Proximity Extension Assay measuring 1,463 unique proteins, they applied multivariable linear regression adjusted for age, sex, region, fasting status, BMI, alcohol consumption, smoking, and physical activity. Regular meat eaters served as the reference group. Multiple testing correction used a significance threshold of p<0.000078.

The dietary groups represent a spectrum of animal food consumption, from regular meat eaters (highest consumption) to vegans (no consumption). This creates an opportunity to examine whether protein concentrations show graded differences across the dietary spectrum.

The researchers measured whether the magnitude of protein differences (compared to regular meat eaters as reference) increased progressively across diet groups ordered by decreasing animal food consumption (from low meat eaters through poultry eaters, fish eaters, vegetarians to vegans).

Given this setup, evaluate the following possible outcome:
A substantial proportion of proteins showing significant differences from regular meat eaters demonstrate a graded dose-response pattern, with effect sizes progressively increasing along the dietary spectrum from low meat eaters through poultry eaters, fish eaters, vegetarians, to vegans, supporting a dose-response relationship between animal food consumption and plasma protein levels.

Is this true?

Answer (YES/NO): YES